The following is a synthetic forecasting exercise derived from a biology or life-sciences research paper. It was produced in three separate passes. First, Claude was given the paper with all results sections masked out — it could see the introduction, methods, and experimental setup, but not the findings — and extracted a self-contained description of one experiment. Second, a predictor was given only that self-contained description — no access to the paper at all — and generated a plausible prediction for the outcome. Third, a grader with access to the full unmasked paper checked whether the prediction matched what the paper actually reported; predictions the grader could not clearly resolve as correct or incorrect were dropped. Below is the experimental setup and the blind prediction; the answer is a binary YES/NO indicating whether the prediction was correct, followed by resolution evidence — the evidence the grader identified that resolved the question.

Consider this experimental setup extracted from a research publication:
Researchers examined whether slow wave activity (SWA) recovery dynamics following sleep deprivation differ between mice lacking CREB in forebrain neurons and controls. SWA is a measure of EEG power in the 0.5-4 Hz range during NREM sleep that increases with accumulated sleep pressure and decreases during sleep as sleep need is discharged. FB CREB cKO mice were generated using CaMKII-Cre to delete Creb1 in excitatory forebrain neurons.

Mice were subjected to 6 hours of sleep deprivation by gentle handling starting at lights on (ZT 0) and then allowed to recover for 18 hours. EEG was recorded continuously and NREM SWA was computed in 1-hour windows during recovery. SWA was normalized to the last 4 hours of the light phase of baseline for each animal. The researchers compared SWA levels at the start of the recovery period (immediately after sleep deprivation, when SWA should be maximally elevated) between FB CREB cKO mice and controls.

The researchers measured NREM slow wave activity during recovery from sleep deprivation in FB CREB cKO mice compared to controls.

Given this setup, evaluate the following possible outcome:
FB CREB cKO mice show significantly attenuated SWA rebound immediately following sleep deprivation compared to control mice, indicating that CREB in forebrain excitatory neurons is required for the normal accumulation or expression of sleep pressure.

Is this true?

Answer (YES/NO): YES